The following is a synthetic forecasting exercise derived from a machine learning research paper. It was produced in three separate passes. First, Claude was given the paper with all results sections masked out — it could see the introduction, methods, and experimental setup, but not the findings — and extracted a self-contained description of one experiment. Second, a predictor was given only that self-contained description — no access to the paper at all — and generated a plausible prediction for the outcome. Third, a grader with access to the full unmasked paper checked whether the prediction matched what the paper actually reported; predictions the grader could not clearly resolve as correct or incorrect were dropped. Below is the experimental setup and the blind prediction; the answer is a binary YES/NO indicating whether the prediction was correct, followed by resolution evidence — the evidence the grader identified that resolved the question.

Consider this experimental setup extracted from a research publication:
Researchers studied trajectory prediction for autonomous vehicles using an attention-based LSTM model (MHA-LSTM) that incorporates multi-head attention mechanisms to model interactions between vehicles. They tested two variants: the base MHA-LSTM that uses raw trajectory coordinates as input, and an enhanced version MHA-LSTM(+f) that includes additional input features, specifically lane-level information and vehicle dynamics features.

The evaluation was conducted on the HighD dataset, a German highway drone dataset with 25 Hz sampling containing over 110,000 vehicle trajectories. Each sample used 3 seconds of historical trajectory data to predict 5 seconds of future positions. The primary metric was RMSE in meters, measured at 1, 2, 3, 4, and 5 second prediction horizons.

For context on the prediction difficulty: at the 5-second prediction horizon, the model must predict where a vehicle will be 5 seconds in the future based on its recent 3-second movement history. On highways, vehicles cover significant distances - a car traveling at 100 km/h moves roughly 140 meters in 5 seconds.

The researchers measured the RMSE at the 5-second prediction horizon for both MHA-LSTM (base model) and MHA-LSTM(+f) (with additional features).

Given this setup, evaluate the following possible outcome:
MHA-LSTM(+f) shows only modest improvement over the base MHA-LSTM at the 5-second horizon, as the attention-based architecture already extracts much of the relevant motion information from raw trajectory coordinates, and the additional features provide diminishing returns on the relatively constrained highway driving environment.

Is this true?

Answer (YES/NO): NO